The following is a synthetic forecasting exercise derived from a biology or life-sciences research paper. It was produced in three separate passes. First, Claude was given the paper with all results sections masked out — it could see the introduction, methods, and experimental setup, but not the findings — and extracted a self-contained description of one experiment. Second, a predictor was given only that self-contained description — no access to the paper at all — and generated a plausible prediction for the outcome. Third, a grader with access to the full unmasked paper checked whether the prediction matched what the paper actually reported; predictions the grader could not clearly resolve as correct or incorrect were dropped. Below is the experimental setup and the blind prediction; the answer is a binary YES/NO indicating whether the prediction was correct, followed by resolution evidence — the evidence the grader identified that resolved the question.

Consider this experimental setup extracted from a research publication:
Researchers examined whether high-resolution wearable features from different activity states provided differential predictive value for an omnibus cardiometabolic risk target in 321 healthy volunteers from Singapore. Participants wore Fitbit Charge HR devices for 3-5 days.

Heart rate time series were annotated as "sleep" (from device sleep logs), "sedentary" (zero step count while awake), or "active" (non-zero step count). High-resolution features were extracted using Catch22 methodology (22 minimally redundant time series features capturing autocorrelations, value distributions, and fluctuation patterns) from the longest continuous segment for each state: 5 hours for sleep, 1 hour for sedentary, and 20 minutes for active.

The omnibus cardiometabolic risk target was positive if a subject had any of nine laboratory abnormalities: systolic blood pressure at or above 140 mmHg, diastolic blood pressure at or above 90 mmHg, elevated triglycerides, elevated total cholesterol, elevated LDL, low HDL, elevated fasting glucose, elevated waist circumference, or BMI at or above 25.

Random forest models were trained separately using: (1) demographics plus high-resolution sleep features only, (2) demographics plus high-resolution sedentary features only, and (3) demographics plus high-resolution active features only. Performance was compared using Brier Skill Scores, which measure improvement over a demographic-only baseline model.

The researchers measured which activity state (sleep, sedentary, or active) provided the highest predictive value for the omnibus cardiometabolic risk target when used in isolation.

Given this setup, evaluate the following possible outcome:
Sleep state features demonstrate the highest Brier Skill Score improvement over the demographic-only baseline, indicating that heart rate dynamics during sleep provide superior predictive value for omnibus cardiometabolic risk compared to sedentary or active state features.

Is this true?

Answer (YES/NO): NO